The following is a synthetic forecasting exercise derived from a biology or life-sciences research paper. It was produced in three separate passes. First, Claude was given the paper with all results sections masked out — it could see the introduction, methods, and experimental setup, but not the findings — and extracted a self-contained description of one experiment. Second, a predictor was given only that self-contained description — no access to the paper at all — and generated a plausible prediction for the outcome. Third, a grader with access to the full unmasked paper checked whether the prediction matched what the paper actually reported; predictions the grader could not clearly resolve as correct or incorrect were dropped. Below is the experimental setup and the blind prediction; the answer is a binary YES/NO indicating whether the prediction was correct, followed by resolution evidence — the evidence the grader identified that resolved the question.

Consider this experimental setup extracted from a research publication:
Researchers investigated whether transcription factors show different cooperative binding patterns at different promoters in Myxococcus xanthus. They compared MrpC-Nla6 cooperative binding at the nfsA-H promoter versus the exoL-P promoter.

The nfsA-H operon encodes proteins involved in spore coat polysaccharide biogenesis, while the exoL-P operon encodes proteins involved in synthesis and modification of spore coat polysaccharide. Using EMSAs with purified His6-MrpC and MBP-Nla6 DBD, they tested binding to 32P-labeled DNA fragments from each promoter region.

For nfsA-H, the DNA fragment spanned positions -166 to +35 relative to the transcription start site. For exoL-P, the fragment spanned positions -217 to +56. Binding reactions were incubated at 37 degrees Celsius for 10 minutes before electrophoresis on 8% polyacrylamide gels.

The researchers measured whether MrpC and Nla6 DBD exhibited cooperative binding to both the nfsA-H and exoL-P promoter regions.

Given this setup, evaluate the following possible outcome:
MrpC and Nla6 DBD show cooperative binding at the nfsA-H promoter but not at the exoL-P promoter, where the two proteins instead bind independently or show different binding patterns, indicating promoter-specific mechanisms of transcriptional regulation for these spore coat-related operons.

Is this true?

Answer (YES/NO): YES